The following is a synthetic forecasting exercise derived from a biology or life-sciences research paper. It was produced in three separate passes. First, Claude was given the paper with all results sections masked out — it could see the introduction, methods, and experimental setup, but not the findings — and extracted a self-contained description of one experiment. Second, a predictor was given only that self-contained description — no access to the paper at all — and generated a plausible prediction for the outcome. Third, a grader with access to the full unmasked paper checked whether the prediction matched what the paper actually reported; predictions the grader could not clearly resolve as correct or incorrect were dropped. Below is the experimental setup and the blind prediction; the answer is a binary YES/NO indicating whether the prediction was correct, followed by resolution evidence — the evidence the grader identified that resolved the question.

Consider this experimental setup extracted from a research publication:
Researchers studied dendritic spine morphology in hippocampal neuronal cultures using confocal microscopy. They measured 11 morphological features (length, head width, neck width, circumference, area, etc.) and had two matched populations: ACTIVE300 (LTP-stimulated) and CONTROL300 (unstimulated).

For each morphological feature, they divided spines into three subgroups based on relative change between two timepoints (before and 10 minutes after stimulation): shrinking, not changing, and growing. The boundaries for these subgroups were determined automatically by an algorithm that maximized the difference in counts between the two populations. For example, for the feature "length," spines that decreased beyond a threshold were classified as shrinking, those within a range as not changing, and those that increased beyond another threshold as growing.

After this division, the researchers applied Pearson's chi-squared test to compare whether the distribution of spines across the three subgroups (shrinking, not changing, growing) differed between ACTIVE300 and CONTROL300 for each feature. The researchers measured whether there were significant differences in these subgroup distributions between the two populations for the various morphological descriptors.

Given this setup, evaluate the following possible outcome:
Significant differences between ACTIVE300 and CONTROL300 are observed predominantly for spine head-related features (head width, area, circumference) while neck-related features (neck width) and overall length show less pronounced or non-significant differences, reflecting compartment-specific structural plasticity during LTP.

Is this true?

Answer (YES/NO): NO